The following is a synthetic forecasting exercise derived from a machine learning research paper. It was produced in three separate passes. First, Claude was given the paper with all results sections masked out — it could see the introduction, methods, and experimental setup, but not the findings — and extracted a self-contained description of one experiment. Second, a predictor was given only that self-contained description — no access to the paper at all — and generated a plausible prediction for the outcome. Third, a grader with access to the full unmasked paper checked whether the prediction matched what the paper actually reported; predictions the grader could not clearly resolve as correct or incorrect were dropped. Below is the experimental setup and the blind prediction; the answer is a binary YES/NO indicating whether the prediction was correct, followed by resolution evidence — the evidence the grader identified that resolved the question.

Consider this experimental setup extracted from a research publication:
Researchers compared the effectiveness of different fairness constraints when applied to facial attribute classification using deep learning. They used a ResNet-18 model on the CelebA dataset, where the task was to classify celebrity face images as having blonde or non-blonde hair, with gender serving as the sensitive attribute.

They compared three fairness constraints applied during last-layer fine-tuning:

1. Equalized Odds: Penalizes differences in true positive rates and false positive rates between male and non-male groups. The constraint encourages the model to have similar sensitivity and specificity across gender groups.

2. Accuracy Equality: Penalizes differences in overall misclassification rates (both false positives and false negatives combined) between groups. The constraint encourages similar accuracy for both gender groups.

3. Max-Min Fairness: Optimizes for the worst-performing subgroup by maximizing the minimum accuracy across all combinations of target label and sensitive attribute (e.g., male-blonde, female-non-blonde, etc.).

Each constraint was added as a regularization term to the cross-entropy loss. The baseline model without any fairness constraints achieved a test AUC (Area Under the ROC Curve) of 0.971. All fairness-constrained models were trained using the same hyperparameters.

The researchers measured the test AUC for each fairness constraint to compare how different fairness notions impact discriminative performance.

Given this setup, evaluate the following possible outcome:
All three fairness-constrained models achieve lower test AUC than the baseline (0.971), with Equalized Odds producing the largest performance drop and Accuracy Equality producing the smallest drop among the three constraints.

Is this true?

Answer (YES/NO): NO